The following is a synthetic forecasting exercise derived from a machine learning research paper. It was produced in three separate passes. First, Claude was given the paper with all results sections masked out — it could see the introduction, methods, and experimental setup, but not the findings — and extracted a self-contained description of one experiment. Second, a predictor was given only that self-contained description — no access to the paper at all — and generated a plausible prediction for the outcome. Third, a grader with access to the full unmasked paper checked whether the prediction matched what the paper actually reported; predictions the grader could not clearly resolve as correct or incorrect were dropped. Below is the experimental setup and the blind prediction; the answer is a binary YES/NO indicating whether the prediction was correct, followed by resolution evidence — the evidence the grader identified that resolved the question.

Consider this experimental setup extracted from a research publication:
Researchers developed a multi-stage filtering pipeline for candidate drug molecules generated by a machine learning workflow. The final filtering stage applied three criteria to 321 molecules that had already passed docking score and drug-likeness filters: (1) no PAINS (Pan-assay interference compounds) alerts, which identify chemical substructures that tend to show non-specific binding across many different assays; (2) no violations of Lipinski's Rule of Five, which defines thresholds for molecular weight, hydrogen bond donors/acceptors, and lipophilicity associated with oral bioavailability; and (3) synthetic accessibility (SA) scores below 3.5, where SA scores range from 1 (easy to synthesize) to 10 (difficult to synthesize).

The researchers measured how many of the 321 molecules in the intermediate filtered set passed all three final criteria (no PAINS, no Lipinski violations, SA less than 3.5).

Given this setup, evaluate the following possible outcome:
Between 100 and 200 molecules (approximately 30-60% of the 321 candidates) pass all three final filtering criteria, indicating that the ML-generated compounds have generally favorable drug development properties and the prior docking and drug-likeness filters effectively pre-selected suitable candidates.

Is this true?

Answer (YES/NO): NO